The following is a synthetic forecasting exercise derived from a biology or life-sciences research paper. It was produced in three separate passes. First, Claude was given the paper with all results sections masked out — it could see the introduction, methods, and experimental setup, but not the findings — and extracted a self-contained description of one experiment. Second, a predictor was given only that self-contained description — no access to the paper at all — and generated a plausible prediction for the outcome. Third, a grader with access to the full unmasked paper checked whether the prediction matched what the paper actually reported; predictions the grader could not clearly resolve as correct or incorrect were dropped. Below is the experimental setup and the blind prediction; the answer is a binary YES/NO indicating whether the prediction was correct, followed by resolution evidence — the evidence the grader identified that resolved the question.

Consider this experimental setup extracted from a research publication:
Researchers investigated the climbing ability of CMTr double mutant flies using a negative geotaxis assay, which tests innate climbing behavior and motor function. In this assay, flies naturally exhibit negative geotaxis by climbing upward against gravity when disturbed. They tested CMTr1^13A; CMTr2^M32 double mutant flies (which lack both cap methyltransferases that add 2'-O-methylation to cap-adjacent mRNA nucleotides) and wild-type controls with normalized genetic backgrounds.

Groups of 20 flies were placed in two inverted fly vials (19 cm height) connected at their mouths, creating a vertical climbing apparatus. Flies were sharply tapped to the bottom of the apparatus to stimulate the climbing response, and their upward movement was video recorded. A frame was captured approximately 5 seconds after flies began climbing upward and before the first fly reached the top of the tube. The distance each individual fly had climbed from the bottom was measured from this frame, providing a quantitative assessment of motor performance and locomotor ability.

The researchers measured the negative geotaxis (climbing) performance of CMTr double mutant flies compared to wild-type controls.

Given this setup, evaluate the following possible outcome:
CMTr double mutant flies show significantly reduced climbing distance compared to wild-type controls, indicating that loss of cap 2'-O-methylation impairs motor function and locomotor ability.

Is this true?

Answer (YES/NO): YES